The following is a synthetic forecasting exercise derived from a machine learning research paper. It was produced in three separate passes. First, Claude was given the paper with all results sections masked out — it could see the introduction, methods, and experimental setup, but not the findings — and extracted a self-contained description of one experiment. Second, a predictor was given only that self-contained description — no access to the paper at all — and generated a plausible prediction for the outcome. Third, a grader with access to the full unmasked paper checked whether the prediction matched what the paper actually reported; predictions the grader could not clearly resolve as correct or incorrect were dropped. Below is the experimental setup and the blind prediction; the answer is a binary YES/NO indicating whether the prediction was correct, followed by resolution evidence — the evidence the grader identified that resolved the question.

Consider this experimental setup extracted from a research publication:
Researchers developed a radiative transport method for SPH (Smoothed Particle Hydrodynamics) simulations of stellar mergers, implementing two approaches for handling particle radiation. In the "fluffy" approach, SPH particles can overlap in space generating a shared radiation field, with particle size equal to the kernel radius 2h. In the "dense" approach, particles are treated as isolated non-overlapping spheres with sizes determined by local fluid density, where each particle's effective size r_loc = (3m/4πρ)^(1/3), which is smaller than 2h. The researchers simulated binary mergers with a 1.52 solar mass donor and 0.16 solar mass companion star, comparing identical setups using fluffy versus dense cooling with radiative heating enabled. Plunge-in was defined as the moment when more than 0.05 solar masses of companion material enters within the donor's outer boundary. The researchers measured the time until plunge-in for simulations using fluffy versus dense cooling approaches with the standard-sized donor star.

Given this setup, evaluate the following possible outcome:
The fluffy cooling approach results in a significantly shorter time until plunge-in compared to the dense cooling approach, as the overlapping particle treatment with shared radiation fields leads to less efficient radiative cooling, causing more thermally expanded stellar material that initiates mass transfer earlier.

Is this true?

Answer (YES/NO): NO